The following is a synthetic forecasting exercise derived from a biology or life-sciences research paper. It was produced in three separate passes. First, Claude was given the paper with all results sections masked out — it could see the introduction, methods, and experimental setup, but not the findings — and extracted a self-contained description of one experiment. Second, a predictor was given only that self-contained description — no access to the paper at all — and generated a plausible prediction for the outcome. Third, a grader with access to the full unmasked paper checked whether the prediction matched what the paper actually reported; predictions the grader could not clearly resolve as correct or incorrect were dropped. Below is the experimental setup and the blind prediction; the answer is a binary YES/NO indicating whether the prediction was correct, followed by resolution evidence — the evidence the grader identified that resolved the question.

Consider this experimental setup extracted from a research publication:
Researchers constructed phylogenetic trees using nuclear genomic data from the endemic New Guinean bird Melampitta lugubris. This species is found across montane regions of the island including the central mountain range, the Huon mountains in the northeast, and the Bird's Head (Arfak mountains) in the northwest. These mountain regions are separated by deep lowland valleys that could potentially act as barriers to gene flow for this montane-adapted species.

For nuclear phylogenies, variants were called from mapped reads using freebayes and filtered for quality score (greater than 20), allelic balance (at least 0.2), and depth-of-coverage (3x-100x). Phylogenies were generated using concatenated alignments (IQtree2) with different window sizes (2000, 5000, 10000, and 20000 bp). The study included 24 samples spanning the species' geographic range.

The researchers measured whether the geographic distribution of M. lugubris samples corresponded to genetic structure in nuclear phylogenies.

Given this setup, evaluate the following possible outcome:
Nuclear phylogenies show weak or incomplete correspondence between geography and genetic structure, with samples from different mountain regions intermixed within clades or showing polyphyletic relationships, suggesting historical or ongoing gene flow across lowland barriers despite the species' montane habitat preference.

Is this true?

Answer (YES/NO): NO